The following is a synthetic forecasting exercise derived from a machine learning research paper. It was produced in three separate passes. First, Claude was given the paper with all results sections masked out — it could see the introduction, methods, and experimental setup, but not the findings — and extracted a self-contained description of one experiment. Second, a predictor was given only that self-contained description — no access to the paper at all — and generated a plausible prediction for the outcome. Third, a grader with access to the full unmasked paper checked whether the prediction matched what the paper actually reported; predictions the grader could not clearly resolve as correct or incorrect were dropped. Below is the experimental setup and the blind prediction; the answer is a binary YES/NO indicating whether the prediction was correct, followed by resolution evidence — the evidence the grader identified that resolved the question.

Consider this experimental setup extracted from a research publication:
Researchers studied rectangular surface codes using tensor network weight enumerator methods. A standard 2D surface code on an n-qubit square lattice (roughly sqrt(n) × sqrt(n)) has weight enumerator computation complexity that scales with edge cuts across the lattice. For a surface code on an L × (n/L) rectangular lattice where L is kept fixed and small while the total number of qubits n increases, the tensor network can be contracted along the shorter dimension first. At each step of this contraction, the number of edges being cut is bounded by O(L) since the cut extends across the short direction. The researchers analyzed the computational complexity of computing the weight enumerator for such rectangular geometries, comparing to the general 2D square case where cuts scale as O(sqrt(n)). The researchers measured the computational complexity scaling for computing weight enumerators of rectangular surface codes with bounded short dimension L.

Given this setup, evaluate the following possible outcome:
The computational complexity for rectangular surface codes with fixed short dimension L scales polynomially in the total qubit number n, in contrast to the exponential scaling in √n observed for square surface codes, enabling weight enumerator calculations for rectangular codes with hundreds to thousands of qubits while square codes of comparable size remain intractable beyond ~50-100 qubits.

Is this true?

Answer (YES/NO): NO